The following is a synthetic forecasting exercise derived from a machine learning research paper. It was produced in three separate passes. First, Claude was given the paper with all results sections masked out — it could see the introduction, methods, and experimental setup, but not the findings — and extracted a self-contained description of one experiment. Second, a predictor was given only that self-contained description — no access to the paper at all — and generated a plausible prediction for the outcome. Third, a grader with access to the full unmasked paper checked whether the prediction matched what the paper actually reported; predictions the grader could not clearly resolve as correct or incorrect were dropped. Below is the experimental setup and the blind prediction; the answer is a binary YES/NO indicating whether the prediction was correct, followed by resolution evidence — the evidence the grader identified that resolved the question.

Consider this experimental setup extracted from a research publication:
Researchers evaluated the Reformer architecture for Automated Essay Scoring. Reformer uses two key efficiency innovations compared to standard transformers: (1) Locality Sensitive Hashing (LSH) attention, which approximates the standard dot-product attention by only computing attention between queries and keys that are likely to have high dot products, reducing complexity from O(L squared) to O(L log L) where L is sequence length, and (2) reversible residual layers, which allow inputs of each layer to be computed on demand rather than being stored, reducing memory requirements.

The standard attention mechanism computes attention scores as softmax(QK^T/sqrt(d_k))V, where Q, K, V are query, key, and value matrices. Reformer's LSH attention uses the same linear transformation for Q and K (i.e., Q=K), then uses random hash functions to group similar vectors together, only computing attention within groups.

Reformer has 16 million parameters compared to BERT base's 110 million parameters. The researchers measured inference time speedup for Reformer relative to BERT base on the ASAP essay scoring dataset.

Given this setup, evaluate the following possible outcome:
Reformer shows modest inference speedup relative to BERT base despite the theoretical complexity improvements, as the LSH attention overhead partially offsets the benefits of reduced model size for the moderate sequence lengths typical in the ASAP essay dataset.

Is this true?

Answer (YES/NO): YES